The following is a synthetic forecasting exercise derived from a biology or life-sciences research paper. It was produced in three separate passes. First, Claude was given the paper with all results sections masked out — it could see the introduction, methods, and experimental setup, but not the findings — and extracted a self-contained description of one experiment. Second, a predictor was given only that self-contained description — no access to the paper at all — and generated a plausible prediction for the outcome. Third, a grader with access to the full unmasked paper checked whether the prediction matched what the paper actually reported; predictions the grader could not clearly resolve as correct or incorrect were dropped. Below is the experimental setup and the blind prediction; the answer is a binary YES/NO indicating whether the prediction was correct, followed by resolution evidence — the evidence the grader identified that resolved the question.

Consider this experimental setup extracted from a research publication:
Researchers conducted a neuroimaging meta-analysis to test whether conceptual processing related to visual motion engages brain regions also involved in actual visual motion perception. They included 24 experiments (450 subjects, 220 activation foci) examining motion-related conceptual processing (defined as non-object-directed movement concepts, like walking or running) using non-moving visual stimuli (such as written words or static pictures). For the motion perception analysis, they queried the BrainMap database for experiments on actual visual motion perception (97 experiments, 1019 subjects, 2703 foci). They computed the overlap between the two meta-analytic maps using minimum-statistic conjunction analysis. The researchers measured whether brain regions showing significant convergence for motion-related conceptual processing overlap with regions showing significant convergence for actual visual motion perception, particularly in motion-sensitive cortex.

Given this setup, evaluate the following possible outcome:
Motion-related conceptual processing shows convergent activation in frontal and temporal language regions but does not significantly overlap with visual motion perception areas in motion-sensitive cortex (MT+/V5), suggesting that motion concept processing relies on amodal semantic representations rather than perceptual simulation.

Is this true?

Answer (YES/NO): NO